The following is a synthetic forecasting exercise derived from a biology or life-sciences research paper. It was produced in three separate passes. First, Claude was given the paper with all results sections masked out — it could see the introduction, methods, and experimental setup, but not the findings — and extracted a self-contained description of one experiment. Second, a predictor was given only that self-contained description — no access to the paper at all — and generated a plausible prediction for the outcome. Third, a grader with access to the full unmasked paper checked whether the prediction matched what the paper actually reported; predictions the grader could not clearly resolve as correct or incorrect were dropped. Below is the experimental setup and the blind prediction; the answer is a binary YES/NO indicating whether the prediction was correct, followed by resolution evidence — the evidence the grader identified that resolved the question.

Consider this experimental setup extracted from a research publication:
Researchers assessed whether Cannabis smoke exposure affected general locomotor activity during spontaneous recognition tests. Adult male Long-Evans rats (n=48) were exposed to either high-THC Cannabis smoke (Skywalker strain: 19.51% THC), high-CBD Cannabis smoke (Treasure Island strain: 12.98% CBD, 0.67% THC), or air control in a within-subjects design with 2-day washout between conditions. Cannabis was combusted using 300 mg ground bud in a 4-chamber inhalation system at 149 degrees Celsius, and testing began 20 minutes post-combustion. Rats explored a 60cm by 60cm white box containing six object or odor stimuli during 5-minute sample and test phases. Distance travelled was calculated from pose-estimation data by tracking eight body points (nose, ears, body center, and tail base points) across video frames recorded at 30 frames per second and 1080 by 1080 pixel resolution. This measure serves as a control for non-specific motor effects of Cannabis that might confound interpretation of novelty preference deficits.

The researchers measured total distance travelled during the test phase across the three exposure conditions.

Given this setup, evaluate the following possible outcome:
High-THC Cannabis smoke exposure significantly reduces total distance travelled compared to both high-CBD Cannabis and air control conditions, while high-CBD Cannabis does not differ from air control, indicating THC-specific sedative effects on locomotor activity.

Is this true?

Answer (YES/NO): NO